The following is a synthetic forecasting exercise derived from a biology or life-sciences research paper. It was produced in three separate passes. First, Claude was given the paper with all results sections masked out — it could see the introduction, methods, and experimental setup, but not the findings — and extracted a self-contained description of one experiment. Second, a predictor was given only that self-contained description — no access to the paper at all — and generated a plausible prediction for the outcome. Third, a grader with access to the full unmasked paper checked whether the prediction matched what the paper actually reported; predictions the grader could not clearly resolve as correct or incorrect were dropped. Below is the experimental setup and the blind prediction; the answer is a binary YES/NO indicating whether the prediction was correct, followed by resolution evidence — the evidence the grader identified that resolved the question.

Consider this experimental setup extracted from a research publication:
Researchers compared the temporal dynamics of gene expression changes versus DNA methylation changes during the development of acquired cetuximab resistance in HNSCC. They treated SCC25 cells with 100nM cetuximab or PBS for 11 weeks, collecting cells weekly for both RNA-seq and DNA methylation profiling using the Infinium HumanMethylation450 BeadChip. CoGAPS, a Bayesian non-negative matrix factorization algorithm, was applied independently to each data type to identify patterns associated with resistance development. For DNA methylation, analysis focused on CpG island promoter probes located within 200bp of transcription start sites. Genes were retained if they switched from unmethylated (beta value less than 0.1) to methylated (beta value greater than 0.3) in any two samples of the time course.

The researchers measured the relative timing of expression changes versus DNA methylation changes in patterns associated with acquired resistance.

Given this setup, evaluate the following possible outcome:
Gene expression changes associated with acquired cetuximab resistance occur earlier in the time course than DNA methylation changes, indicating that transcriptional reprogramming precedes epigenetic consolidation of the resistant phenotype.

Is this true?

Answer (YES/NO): YES